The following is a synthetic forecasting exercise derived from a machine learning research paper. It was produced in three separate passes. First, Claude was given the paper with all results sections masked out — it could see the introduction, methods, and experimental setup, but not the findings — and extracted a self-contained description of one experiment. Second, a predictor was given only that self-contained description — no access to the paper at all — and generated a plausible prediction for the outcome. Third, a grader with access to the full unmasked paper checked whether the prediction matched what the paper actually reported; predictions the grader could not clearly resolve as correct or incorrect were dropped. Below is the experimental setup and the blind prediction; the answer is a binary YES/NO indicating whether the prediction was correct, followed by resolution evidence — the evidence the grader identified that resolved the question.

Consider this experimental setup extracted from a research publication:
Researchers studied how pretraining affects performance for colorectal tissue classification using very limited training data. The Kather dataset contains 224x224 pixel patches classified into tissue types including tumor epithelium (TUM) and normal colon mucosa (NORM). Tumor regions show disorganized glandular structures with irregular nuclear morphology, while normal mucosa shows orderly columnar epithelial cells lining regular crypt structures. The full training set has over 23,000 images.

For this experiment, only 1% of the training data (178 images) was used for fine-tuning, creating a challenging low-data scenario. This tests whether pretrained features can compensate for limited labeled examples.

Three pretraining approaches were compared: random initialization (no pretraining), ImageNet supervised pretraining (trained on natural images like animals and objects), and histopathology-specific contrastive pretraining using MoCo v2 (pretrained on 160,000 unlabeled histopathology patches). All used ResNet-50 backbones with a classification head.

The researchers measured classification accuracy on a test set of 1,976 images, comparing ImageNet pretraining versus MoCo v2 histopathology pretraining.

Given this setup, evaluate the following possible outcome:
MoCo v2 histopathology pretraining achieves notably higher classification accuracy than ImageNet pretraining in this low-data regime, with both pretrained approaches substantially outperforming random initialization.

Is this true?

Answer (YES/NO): NO